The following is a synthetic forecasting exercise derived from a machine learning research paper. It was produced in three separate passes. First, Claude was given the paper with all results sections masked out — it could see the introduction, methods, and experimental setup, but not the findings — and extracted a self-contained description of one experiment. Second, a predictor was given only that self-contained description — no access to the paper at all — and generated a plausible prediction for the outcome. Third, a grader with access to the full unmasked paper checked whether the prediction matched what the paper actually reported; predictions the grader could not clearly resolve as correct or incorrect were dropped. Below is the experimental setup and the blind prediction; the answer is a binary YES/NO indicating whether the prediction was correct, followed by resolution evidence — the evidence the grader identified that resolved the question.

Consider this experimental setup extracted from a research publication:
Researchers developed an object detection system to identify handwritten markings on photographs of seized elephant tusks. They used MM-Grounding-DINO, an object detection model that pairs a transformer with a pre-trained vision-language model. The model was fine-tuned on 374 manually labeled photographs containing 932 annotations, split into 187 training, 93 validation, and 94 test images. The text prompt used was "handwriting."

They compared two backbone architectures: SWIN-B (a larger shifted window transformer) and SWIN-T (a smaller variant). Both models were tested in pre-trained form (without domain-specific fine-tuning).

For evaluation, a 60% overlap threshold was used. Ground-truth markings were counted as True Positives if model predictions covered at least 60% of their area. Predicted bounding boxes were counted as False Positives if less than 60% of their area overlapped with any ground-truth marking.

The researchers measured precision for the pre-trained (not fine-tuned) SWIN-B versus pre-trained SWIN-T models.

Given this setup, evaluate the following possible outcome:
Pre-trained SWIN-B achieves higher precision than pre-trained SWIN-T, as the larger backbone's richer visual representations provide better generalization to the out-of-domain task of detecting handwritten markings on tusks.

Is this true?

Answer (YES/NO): NO